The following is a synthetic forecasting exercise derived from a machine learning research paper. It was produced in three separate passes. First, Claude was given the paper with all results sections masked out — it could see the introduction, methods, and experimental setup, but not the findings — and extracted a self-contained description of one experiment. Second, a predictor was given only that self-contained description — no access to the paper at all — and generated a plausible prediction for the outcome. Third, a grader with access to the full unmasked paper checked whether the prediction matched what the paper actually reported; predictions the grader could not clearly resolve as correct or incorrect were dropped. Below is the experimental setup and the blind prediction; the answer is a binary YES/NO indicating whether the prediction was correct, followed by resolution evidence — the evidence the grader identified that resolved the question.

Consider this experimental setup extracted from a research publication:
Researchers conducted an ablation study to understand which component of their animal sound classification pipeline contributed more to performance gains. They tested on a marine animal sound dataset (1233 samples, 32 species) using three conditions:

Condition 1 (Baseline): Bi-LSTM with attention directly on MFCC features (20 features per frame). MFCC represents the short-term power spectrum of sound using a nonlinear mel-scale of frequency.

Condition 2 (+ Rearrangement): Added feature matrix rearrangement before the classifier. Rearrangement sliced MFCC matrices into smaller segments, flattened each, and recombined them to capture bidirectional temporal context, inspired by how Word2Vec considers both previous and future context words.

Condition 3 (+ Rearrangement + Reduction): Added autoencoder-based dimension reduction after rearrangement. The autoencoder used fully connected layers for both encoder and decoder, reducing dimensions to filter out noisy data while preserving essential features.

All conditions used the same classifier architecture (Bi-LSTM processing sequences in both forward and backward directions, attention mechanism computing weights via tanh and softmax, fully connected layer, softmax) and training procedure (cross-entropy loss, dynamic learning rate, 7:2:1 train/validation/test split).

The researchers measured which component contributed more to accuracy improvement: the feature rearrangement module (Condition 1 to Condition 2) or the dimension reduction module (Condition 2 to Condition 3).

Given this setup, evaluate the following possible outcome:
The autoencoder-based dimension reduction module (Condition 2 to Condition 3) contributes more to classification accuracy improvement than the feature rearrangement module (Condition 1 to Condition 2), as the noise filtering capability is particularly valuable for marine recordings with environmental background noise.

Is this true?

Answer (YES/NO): NO